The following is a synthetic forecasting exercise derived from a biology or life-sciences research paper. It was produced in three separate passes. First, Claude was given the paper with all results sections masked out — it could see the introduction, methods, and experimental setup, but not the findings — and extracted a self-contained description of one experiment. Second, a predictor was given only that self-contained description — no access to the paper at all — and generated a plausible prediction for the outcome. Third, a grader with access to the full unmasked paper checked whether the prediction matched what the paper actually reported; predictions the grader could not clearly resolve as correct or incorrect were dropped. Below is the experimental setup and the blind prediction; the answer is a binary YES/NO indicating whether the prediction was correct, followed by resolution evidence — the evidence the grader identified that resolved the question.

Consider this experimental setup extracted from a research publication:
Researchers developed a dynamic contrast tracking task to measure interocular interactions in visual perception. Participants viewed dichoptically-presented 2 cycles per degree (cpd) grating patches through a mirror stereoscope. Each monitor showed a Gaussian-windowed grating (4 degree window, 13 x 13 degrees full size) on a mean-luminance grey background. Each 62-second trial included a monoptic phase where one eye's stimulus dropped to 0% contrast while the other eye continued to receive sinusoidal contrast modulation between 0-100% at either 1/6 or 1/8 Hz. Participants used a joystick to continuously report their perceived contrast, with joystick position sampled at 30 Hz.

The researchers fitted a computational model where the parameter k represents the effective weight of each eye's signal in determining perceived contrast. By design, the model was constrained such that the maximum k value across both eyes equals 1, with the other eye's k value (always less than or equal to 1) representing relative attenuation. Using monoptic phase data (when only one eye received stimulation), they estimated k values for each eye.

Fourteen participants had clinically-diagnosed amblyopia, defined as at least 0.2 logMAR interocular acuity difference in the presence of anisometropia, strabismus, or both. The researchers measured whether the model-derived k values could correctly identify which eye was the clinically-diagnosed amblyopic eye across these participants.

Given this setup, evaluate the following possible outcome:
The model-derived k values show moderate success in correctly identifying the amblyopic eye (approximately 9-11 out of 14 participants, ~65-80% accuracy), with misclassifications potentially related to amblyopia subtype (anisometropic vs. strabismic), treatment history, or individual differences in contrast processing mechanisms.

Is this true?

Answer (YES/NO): NO